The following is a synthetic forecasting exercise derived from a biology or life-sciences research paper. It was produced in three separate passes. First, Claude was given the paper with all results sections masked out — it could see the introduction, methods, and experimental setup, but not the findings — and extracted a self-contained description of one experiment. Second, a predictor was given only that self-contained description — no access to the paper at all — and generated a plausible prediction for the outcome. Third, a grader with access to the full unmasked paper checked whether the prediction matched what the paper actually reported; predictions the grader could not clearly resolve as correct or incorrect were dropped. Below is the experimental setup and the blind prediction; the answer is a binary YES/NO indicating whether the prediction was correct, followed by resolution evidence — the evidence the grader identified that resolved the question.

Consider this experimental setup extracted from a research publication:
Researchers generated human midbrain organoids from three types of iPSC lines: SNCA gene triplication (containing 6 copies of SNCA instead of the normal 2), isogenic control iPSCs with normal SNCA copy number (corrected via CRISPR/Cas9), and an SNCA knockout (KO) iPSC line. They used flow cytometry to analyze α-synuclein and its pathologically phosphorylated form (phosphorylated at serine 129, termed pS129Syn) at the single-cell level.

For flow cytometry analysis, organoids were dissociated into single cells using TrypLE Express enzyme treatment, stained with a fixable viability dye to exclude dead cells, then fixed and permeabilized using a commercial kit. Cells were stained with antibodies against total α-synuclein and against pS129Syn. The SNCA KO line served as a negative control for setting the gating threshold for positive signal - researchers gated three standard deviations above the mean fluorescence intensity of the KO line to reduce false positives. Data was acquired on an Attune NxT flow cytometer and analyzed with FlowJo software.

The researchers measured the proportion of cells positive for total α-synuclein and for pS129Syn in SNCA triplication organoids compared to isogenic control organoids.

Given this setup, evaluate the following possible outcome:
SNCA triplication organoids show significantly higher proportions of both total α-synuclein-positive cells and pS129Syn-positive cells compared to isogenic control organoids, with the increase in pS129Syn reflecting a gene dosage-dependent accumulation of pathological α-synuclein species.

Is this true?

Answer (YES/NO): YES